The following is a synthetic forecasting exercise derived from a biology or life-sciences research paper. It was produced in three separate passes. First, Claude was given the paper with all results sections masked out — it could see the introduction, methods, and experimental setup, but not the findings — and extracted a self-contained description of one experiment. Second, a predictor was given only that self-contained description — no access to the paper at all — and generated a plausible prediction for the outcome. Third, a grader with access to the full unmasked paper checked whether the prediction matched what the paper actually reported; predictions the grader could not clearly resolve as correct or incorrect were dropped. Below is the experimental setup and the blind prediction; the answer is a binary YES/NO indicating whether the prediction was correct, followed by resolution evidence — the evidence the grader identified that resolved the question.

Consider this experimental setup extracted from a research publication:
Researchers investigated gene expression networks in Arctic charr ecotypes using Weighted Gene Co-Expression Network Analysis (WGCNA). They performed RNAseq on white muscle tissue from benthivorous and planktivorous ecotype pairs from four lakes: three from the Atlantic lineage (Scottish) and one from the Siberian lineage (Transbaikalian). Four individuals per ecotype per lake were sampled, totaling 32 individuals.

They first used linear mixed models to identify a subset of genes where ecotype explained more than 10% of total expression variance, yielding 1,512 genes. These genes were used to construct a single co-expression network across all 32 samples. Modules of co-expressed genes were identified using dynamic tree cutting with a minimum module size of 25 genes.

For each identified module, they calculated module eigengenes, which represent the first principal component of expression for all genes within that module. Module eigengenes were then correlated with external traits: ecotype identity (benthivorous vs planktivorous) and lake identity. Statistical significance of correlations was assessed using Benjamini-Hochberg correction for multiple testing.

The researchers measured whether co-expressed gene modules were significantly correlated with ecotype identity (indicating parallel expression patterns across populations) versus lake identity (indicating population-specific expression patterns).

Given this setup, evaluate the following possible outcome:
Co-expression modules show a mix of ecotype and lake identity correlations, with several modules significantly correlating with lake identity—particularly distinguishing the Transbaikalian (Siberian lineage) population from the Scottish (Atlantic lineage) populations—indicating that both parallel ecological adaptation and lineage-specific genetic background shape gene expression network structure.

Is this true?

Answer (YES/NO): NO